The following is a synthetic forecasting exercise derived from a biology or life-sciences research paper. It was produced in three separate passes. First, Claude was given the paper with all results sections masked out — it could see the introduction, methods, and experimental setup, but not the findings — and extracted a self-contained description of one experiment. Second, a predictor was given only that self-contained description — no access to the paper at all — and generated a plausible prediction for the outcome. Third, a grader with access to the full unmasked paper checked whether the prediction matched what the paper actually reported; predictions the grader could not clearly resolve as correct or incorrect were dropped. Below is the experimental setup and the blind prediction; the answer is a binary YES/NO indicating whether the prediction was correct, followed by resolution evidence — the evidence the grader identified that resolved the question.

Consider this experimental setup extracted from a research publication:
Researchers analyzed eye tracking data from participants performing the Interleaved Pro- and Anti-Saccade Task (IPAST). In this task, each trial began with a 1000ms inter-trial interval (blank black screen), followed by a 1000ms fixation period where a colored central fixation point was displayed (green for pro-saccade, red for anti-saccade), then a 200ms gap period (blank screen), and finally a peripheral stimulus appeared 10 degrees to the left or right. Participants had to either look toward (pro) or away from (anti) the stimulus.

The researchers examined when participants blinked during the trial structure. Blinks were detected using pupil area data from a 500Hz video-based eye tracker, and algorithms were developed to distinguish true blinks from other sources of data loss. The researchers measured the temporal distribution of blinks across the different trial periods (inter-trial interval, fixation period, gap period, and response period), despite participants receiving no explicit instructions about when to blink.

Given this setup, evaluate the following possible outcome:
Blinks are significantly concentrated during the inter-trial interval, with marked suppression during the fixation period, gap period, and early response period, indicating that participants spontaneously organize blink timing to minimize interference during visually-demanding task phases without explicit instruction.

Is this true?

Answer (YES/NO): NO